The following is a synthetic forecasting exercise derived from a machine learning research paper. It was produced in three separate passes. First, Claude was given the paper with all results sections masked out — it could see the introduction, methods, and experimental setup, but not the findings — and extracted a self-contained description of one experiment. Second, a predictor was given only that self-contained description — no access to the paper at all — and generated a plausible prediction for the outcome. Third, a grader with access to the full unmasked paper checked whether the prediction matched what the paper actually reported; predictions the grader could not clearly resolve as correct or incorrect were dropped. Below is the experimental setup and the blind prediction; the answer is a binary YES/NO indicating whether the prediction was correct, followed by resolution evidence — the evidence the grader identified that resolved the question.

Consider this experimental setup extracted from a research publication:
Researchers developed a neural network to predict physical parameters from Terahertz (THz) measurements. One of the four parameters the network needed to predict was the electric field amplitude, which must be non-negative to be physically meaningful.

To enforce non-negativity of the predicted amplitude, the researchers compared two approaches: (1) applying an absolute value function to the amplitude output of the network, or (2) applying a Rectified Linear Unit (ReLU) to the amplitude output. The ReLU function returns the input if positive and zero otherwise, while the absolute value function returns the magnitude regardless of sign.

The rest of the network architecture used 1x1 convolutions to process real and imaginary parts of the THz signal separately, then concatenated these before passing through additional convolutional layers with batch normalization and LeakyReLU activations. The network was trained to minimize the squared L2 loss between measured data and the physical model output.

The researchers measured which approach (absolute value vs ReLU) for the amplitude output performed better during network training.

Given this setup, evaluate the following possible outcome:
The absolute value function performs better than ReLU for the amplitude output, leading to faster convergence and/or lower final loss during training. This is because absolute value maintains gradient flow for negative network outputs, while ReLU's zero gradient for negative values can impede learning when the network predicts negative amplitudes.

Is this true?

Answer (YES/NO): YES